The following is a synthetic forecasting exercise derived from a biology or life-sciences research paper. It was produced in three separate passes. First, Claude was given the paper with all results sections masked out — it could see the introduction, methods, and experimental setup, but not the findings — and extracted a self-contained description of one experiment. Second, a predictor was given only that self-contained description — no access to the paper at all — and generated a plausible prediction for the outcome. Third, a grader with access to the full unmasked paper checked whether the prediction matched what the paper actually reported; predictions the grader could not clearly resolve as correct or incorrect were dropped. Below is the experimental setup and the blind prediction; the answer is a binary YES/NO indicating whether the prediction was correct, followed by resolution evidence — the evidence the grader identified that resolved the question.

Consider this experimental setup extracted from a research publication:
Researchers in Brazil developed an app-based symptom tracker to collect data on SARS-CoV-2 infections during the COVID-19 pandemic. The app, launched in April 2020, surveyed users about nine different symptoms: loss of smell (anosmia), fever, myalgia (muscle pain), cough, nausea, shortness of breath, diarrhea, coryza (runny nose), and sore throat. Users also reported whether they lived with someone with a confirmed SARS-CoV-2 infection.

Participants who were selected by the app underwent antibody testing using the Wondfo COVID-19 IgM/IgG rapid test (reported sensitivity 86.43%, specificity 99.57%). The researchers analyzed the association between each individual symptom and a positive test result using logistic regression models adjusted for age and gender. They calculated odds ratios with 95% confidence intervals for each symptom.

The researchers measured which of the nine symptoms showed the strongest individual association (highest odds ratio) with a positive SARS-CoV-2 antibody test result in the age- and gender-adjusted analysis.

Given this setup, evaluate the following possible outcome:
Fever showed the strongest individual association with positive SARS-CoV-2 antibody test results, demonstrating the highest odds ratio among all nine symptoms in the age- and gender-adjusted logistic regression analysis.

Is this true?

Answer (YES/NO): NO